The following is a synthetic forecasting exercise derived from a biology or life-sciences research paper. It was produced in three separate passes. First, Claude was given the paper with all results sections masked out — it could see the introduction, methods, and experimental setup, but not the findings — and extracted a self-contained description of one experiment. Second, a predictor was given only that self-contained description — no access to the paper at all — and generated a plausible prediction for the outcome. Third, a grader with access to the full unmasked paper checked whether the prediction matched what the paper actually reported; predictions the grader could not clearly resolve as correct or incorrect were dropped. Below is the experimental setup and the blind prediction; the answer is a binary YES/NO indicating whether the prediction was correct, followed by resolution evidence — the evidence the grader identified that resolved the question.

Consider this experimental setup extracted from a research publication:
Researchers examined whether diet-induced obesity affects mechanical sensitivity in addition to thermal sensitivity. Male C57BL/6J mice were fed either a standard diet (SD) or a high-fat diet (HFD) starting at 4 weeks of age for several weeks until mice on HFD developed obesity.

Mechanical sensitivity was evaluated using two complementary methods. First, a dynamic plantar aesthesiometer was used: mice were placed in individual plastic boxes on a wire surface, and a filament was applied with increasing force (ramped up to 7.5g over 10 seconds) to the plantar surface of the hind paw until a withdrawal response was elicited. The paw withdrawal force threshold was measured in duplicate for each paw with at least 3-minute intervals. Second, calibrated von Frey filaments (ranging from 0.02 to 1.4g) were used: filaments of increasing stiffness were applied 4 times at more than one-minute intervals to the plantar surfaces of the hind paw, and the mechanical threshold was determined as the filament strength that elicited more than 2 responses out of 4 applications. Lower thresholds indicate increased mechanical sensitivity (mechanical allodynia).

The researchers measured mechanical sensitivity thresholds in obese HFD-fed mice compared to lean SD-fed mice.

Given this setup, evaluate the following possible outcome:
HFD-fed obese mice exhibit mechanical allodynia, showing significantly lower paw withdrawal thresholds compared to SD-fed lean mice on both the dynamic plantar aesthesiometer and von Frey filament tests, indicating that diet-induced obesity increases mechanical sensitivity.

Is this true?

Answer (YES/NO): NO